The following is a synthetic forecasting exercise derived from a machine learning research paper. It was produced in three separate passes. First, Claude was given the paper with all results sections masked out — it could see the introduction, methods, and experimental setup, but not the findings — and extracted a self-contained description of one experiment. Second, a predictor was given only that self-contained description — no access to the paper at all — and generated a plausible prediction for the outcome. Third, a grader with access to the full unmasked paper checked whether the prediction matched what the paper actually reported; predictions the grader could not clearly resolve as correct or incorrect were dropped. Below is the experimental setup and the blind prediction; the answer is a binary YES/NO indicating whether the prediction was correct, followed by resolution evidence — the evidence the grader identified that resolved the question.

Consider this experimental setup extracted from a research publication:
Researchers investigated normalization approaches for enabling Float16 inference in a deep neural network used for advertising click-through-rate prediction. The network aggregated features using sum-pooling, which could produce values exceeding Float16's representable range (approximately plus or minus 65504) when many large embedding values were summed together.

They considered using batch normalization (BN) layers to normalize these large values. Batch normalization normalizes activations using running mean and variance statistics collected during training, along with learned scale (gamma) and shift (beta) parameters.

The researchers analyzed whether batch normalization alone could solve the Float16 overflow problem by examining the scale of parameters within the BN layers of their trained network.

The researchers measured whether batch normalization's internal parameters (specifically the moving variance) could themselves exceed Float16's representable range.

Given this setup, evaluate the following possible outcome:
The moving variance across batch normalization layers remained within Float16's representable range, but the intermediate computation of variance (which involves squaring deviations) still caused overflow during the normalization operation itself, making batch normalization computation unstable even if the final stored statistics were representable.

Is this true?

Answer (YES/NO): NO